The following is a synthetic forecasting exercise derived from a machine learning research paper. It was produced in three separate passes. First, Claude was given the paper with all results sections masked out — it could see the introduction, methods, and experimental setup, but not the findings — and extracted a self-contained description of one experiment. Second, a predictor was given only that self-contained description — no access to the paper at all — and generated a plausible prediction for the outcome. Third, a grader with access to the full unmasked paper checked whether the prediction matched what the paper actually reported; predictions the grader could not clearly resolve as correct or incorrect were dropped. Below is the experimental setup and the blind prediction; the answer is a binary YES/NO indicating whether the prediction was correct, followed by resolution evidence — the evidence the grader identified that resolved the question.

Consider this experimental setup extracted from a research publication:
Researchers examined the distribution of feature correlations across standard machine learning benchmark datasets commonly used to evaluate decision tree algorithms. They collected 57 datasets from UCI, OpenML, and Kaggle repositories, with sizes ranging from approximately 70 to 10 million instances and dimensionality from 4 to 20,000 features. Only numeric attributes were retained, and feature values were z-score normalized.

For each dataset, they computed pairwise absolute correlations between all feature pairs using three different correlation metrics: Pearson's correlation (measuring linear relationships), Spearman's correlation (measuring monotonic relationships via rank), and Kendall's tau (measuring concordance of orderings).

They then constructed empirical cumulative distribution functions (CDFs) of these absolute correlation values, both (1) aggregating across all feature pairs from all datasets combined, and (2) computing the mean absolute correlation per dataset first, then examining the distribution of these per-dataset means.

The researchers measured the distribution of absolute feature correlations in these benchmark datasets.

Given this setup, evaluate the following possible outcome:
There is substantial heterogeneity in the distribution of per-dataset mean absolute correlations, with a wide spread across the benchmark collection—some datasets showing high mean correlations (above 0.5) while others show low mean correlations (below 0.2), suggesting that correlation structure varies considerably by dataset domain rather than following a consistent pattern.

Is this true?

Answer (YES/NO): NO